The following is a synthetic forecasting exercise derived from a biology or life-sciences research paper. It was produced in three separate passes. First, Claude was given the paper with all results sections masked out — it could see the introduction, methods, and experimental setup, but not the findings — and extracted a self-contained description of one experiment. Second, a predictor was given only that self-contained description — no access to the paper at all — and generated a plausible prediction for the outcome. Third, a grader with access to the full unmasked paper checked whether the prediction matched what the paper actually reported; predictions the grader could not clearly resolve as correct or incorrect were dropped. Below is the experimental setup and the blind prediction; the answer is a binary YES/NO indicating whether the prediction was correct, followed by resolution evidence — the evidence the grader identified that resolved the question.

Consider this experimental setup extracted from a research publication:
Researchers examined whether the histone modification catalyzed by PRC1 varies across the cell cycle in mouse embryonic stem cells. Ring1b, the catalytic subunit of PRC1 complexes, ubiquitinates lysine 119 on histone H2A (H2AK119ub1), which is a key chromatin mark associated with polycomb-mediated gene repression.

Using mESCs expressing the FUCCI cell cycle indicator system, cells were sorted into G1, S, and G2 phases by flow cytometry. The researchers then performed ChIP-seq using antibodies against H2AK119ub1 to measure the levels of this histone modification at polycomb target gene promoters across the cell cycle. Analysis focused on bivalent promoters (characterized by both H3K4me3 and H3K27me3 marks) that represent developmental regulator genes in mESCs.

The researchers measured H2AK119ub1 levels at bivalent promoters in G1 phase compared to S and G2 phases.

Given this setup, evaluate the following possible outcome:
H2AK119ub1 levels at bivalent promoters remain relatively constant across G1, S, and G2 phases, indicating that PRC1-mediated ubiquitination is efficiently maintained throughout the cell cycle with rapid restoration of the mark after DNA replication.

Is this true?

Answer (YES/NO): NO